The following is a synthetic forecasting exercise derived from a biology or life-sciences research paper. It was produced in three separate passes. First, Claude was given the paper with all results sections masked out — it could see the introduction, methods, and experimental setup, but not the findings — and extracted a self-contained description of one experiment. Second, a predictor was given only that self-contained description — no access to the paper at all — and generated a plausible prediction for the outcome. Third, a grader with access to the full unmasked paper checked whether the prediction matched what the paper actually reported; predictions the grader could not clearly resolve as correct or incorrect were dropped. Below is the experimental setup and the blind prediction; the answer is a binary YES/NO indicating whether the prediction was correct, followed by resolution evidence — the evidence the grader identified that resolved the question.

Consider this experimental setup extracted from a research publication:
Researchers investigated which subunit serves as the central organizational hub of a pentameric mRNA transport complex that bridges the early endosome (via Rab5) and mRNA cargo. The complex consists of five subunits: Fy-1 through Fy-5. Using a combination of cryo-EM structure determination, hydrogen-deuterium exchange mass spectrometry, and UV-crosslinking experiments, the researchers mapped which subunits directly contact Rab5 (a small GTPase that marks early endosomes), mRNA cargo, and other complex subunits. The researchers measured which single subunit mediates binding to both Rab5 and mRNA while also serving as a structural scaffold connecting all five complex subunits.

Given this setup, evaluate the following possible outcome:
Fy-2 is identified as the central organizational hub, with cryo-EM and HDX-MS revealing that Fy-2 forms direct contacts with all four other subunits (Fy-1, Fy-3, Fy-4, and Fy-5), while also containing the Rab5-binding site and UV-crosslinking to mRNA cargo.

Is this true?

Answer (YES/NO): YES